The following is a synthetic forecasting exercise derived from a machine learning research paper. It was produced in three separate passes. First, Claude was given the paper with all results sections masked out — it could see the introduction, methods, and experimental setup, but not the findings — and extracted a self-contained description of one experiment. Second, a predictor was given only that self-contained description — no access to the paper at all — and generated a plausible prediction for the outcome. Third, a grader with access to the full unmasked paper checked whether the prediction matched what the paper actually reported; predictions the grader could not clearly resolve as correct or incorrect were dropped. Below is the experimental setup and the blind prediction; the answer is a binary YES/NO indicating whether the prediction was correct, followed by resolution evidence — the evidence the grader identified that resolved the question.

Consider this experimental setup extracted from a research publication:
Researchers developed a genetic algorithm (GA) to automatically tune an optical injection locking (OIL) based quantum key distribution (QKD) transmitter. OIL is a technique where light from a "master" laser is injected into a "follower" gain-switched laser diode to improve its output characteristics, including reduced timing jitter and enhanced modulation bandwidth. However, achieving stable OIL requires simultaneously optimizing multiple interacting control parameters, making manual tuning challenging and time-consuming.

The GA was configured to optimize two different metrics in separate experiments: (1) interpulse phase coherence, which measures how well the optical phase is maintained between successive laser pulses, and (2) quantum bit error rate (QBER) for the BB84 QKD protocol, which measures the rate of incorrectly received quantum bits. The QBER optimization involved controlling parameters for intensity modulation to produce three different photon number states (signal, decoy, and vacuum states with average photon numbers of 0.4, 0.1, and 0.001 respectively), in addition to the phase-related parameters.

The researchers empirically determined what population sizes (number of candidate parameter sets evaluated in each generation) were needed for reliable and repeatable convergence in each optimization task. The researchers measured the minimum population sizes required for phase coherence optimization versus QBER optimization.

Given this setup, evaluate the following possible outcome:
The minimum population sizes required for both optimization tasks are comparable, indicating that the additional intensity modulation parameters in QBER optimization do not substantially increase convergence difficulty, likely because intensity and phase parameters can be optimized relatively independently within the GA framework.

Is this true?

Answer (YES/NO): NO